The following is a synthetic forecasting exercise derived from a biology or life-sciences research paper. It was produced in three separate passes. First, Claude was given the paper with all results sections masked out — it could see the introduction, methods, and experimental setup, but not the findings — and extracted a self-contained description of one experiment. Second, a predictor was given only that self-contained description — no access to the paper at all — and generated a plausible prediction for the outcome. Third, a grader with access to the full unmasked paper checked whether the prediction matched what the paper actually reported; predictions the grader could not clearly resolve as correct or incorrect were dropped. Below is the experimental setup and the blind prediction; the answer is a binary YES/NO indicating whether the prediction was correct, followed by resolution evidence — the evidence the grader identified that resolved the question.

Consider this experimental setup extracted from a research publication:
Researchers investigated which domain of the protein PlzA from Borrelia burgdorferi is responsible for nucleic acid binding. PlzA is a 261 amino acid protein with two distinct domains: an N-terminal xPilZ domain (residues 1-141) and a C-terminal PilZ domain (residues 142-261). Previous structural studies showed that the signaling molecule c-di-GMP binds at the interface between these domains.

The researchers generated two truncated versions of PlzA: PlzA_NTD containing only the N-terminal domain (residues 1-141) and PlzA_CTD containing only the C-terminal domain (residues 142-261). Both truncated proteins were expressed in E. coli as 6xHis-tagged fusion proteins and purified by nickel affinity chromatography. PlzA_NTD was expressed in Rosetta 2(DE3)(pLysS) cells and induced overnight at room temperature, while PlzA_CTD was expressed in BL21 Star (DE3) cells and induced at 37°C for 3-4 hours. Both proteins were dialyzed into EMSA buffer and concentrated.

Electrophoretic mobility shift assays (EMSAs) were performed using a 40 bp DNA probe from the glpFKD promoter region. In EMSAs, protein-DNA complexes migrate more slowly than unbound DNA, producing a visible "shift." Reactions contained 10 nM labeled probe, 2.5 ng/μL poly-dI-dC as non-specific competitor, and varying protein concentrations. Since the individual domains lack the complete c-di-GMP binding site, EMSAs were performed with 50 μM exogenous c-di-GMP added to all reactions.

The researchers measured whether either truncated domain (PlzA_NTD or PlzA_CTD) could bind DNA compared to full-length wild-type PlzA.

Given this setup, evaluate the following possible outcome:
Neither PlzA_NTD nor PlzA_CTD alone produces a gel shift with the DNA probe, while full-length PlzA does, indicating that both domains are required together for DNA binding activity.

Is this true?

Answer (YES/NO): NO